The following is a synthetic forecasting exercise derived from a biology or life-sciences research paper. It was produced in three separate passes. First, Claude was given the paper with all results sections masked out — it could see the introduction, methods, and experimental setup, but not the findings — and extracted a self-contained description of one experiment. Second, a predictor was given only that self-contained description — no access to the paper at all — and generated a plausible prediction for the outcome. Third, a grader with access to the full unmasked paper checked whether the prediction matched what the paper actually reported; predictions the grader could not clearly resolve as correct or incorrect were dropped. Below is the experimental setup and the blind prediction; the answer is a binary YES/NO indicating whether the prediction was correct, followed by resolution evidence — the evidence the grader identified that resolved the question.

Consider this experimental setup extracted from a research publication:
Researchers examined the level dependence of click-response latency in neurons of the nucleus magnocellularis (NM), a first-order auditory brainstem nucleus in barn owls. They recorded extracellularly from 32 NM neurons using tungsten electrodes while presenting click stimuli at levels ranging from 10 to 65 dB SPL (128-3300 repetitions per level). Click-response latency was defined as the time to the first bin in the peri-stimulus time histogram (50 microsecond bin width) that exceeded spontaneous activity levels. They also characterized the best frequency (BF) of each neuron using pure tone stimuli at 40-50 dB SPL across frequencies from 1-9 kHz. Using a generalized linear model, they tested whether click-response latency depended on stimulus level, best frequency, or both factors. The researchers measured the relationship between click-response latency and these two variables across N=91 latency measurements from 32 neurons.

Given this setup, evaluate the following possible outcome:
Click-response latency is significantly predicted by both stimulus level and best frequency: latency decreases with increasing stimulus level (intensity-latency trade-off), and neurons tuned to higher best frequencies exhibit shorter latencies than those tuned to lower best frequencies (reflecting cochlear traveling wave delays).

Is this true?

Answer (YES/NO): YES